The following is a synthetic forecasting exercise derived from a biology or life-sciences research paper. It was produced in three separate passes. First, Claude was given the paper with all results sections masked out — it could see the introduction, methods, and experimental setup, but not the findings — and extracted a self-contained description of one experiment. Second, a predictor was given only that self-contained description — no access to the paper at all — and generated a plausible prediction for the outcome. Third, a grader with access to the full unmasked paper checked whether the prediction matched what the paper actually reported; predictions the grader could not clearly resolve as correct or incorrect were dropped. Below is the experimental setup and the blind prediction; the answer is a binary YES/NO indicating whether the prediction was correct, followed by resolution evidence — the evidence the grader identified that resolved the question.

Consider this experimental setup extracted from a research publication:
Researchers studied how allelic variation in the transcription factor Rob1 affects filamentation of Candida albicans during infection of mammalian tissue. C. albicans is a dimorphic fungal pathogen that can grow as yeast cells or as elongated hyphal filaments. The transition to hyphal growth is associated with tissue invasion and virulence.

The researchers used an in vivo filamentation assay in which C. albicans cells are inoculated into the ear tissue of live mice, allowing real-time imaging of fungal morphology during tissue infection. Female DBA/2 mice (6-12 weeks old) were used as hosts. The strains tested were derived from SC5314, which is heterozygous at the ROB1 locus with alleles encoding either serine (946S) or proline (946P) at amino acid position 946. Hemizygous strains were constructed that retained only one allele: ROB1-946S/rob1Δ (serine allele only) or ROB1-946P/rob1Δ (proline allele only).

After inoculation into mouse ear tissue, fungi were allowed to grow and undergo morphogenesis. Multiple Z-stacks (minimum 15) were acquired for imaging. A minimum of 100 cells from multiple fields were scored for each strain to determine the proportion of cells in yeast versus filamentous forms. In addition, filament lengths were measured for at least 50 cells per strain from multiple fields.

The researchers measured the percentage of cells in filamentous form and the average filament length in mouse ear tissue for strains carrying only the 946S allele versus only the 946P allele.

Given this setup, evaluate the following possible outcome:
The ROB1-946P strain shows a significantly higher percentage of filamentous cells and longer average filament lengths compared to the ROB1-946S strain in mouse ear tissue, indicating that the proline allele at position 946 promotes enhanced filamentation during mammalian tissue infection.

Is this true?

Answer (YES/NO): NO